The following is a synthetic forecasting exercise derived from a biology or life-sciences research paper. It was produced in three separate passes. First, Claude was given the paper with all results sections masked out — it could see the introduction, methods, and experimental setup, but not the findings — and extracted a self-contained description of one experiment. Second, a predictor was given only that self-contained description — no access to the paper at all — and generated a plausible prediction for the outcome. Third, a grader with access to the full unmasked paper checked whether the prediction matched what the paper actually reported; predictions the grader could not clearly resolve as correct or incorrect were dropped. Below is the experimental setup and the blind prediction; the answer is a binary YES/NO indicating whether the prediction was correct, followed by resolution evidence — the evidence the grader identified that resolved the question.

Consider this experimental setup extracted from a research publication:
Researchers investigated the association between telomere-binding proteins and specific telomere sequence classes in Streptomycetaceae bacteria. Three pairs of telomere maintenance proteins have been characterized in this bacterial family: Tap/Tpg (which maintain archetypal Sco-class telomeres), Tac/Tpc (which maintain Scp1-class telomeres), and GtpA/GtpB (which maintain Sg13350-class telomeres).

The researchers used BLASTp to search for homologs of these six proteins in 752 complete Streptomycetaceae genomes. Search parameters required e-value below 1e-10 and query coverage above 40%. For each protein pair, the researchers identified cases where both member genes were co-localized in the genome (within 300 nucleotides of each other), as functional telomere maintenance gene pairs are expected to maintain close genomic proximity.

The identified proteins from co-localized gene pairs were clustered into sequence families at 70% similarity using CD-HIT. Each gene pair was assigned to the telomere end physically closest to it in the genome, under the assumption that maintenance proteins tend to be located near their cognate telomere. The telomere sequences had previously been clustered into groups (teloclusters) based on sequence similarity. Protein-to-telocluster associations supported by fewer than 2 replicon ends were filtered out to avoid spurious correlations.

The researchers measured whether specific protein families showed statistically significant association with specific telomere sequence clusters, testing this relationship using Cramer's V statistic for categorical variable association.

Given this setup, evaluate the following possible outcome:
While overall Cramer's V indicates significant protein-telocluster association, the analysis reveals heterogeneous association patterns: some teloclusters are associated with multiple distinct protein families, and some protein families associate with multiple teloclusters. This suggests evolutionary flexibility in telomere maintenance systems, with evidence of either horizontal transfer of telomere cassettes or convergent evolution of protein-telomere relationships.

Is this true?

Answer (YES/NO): YES